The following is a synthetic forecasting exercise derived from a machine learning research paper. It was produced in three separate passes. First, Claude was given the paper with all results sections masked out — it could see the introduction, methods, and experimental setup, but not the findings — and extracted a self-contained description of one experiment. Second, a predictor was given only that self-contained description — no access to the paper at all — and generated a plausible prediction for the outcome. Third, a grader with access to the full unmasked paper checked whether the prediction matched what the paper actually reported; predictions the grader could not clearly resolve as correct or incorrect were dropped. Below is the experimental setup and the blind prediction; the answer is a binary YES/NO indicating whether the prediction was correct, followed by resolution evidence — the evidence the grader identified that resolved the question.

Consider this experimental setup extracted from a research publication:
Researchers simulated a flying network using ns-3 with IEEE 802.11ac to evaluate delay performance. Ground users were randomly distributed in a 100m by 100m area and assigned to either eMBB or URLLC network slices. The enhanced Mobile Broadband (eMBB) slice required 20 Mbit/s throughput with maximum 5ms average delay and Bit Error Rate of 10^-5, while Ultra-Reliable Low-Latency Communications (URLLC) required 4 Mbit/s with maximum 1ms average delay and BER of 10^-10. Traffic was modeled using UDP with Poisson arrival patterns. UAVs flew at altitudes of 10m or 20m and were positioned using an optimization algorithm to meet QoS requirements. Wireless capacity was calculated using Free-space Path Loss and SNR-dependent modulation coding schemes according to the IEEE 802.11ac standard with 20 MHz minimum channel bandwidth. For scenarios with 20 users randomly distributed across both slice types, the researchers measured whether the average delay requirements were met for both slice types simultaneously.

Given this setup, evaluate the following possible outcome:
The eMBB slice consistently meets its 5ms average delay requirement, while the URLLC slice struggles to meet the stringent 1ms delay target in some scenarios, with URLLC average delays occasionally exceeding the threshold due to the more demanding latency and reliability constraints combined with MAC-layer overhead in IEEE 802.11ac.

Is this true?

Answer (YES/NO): NO